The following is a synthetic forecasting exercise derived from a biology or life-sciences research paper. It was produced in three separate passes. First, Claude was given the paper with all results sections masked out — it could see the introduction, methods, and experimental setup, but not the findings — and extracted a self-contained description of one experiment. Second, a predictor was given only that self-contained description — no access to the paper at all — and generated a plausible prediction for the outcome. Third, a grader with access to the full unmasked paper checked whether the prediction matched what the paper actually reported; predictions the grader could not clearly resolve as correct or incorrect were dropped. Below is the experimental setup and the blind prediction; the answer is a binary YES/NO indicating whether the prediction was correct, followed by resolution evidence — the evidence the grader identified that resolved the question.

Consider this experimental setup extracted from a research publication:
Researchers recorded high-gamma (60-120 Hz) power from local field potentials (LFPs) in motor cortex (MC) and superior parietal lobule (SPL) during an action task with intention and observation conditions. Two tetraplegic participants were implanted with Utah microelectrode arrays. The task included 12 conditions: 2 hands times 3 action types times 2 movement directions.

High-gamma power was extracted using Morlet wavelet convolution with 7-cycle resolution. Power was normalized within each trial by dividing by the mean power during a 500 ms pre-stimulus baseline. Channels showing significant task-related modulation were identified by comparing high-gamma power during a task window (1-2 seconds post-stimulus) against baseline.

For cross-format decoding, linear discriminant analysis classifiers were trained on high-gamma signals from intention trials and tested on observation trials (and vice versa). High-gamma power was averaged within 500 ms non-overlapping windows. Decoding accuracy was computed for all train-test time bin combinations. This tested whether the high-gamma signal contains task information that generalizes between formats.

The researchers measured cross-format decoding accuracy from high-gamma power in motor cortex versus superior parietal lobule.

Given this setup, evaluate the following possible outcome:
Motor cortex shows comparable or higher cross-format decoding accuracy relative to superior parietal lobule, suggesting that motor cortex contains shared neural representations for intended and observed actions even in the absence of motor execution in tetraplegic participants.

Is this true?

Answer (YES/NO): NO